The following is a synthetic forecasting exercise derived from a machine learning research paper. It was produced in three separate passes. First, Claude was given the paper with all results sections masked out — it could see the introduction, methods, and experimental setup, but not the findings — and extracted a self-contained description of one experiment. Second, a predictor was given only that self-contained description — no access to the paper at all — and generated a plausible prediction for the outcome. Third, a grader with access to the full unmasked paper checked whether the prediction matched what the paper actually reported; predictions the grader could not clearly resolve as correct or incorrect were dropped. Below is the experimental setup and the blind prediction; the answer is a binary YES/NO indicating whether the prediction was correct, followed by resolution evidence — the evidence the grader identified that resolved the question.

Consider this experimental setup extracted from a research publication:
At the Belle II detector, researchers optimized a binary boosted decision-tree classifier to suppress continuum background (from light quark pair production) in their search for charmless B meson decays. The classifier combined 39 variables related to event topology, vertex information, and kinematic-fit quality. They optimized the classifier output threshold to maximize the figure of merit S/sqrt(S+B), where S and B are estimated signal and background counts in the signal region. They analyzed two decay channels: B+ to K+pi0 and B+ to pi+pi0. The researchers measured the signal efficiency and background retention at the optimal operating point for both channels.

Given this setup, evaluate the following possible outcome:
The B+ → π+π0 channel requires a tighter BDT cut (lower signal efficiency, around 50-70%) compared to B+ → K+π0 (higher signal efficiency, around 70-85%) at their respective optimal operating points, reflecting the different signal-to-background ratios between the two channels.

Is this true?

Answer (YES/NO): NO